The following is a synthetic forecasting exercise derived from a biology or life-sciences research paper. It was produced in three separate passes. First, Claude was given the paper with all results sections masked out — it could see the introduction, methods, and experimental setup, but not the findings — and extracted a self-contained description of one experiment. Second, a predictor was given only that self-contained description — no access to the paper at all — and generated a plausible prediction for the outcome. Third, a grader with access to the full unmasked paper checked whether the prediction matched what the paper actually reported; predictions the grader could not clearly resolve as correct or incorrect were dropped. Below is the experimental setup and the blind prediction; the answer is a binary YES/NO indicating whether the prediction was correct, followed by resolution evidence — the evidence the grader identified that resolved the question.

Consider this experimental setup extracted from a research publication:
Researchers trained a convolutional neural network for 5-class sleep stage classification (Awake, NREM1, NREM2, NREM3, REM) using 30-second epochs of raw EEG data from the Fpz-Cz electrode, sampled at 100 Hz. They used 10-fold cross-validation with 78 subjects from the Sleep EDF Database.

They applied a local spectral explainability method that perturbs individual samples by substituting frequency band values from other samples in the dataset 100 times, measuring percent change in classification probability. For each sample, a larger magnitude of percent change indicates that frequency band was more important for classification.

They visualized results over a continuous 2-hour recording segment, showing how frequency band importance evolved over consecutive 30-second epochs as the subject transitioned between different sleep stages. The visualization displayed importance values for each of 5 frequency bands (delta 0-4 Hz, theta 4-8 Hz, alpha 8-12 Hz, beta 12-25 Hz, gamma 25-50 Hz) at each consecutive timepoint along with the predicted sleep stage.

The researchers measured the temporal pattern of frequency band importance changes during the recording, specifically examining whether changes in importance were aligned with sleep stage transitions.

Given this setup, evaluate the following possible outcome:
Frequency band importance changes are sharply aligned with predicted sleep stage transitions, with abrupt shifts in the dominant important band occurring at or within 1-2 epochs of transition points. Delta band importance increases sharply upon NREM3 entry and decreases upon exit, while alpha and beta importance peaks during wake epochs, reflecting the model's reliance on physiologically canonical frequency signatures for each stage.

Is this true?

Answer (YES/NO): NO